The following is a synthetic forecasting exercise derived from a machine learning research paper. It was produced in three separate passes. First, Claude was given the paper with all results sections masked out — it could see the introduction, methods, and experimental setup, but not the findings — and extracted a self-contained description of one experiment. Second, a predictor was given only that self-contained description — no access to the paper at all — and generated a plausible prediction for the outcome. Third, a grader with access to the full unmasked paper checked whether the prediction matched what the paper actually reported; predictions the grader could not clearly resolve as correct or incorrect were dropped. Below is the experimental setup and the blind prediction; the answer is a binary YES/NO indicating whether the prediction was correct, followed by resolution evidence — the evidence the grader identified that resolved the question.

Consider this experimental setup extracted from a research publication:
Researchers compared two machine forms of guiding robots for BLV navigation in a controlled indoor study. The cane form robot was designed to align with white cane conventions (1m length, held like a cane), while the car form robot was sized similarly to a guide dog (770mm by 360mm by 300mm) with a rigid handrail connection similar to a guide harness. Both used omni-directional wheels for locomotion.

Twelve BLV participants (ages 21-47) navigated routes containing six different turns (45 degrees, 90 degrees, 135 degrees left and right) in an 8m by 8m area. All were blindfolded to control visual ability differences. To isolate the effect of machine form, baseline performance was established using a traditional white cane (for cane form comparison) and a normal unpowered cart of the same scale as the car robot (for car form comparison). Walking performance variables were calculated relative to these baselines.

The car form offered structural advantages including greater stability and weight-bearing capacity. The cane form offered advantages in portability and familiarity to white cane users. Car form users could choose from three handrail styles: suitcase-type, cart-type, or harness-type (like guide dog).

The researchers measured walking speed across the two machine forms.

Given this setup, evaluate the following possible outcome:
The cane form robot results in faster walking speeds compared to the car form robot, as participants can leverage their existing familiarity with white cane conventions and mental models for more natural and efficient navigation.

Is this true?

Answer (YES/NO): NO